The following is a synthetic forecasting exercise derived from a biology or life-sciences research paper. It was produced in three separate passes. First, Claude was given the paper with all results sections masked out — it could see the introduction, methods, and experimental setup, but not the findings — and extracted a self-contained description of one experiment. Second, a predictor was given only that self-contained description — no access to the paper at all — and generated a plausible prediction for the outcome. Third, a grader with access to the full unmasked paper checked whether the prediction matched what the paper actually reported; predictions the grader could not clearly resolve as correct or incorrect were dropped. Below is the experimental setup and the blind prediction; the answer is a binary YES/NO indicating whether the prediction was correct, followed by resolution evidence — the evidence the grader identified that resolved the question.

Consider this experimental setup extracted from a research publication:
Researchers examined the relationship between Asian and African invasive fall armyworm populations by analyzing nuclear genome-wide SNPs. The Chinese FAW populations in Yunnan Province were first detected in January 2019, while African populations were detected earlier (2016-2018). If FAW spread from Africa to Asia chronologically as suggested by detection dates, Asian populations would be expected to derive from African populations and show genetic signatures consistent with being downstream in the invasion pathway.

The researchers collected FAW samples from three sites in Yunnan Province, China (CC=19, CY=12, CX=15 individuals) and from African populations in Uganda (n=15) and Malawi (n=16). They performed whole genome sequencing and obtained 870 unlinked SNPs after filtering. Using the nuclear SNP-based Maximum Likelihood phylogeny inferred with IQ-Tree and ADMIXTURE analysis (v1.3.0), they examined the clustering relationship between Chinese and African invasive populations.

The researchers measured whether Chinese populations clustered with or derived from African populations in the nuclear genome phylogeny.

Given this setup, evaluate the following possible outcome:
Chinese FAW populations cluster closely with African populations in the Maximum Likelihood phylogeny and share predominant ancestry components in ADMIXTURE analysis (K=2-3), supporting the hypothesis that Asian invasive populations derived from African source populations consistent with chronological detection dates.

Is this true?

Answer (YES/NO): NO